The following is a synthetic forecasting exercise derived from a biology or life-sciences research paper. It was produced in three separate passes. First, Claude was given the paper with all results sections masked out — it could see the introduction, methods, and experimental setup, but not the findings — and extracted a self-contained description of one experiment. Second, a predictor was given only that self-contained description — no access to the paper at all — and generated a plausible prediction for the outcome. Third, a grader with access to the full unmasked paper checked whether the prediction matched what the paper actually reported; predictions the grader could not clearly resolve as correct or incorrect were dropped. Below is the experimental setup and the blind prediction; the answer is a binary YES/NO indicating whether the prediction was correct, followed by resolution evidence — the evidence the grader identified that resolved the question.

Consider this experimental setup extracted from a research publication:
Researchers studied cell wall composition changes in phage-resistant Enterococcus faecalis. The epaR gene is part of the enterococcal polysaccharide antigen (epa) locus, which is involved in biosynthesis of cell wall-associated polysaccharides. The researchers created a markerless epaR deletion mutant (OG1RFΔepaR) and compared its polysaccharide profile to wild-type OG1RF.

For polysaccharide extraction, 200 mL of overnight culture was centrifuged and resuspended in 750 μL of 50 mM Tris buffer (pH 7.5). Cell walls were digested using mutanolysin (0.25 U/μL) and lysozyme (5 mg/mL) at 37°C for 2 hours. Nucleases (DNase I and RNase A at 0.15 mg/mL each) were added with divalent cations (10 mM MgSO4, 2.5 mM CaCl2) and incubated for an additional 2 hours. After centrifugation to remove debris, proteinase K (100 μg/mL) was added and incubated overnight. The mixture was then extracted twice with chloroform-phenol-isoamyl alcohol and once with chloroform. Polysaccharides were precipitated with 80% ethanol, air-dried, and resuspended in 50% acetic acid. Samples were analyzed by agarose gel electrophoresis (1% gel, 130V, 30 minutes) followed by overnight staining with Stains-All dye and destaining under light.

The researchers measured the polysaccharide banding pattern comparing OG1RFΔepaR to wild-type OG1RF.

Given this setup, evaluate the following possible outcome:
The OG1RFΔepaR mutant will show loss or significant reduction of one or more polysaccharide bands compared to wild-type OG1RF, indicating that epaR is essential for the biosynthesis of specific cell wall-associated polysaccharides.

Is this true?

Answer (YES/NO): YES